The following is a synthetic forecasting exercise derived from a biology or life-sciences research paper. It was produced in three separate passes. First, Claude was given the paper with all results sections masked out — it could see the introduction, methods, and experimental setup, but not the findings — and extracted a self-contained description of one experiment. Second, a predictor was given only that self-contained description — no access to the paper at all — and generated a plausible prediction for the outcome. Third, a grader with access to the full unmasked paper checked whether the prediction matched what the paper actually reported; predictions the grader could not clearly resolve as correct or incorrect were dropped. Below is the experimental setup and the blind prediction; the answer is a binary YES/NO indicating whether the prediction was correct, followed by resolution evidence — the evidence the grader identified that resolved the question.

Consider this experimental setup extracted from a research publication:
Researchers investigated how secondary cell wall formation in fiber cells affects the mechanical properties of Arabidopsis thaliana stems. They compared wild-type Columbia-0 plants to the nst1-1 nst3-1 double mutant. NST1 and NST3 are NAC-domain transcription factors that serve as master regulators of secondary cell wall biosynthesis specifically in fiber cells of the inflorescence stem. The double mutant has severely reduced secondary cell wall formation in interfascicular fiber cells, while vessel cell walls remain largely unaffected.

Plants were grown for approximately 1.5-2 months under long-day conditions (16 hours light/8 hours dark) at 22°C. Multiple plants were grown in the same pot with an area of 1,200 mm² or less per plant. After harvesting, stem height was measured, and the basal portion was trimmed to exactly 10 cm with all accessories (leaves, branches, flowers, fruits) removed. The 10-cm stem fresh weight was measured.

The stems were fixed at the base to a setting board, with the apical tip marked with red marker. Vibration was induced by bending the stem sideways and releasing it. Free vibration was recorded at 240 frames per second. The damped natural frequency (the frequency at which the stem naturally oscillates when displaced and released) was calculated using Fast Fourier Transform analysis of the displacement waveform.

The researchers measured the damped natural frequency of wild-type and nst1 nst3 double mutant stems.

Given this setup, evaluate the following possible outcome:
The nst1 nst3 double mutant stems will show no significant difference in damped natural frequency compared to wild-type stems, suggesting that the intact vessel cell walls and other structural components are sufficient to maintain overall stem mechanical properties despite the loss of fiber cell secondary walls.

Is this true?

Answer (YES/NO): NO